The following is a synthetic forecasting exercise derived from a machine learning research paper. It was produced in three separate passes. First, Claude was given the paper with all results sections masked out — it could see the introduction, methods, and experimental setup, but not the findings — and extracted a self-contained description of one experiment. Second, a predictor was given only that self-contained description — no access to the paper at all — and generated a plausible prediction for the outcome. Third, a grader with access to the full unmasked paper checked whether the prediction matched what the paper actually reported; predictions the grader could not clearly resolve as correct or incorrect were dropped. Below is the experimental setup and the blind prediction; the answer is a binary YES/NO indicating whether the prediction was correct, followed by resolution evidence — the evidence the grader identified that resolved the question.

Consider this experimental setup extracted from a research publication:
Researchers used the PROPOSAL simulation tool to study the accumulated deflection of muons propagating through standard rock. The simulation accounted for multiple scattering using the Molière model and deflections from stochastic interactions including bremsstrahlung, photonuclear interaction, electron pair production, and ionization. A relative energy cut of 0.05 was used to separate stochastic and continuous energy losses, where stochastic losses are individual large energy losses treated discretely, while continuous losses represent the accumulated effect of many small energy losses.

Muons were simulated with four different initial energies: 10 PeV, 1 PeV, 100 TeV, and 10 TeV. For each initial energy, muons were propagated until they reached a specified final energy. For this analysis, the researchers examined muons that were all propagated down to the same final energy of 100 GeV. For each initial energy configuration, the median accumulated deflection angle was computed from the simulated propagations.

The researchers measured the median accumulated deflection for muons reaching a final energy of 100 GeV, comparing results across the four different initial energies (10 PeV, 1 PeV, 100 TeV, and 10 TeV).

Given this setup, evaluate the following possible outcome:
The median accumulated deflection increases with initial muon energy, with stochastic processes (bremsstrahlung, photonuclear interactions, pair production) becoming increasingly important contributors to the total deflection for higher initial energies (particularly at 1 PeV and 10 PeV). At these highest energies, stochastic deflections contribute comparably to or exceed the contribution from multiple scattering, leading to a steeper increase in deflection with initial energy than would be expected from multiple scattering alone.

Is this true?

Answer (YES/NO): NO